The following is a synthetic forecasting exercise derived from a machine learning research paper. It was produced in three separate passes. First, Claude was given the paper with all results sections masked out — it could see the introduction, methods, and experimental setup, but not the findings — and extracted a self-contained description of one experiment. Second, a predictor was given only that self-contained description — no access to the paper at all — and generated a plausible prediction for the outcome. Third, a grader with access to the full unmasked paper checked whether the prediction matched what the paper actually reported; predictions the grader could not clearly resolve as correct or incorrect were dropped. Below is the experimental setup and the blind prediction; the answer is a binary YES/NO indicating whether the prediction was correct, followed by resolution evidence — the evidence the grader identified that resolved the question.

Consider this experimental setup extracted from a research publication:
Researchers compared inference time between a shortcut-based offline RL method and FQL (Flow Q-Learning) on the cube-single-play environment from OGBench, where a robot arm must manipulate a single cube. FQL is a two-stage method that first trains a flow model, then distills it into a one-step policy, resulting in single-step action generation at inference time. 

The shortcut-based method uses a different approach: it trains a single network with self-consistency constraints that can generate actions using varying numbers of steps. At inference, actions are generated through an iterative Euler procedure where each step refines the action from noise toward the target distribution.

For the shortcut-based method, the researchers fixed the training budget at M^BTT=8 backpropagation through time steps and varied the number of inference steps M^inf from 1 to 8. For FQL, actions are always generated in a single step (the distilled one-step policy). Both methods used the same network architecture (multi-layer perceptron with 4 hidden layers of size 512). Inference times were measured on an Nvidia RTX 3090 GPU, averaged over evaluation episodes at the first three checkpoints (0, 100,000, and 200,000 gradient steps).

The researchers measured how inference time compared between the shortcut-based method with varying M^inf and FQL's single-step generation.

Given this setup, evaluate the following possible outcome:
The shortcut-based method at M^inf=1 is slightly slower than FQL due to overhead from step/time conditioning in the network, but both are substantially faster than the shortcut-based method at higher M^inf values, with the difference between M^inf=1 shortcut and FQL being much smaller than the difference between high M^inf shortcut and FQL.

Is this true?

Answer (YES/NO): NO